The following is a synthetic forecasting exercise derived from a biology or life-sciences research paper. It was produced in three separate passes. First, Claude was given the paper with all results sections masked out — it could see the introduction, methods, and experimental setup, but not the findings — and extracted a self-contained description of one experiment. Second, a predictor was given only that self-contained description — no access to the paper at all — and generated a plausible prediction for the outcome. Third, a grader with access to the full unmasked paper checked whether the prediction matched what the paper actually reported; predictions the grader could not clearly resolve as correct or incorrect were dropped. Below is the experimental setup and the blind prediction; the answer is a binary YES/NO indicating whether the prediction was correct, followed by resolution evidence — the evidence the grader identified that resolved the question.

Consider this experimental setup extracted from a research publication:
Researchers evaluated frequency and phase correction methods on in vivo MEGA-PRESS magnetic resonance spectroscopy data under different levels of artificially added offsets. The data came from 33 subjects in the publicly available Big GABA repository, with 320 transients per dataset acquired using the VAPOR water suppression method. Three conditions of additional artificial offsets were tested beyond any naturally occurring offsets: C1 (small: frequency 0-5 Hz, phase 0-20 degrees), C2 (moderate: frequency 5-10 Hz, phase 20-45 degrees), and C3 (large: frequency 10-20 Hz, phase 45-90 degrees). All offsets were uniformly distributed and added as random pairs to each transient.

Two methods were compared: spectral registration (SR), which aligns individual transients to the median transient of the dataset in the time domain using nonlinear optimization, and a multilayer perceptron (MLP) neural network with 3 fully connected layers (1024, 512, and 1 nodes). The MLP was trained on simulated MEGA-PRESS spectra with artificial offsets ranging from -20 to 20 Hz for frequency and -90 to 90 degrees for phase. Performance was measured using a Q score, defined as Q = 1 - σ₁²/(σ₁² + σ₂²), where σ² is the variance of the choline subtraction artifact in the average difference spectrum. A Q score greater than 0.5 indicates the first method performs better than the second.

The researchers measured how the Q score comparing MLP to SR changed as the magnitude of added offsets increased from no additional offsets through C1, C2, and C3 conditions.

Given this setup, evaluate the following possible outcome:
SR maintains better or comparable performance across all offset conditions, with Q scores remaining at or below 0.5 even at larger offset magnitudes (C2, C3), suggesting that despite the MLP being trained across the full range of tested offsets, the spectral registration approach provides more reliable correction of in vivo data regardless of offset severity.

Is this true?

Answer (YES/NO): NO